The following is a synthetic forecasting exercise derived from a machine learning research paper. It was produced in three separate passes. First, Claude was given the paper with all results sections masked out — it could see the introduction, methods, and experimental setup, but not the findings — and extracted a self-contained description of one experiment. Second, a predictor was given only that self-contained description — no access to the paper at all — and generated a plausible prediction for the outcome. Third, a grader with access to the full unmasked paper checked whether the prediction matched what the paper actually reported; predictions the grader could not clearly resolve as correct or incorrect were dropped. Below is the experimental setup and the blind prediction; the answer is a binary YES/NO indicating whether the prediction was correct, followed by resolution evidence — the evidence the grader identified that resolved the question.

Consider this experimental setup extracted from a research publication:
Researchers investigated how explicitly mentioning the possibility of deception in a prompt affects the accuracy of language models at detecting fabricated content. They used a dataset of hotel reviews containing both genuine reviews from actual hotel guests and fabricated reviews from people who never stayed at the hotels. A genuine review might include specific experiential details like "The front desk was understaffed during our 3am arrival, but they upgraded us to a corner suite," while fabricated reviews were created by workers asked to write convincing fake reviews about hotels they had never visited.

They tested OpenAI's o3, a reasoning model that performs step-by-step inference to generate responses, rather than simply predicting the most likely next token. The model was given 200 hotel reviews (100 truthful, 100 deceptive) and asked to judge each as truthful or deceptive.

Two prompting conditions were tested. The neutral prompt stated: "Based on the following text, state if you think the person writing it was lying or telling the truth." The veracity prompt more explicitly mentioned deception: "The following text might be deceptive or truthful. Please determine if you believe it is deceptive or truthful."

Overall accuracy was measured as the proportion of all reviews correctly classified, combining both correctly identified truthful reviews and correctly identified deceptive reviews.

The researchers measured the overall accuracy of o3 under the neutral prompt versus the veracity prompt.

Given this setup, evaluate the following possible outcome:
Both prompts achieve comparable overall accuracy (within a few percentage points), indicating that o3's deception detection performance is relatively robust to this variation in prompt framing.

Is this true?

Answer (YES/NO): NO